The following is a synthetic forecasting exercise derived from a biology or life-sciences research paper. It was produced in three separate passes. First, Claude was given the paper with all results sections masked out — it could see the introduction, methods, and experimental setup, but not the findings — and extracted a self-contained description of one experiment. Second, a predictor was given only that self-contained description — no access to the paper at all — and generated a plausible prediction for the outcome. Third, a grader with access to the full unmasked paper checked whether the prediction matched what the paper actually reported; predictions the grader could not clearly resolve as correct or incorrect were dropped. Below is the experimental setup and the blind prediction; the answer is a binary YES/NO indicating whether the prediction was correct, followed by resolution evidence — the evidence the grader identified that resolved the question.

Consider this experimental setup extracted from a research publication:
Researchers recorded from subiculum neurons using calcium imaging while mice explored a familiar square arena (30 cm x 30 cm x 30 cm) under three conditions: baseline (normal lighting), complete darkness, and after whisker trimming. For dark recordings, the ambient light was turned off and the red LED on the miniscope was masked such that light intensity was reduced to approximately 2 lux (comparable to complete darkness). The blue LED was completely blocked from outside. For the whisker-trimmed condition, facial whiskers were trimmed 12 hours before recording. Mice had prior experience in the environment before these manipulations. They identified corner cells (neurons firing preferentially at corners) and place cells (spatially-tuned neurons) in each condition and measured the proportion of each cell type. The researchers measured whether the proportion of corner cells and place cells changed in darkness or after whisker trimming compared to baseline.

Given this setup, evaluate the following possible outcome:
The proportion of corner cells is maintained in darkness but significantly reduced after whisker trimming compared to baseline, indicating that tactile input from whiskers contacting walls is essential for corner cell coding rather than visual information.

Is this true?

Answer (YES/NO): NO